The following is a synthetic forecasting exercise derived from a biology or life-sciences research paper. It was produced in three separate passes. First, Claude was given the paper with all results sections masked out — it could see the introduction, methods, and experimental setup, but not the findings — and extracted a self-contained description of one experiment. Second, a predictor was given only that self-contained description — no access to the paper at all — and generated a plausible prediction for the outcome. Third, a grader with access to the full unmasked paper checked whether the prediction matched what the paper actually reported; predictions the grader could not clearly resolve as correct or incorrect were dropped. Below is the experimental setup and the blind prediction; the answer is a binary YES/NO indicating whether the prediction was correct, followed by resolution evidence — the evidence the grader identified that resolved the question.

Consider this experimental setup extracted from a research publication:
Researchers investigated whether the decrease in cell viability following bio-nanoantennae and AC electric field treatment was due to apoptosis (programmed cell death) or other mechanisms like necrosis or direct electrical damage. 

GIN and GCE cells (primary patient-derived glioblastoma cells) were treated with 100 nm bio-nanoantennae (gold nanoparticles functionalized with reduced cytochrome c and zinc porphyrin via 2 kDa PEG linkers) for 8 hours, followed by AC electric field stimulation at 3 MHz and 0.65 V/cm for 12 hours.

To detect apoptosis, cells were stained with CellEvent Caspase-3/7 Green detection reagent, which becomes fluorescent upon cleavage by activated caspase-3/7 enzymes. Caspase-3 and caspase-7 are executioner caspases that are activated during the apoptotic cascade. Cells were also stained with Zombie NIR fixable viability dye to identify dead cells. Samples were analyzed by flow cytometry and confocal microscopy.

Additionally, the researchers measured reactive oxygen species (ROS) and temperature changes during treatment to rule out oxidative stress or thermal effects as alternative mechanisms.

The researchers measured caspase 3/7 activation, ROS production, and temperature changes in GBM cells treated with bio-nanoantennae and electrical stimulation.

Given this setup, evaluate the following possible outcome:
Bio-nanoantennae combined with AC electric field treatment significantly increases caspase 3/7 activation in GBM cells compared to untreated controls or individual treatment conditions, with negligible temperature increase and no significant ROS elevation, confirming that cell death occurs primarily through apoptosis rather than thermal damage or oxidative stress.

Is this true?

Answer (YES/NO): YES